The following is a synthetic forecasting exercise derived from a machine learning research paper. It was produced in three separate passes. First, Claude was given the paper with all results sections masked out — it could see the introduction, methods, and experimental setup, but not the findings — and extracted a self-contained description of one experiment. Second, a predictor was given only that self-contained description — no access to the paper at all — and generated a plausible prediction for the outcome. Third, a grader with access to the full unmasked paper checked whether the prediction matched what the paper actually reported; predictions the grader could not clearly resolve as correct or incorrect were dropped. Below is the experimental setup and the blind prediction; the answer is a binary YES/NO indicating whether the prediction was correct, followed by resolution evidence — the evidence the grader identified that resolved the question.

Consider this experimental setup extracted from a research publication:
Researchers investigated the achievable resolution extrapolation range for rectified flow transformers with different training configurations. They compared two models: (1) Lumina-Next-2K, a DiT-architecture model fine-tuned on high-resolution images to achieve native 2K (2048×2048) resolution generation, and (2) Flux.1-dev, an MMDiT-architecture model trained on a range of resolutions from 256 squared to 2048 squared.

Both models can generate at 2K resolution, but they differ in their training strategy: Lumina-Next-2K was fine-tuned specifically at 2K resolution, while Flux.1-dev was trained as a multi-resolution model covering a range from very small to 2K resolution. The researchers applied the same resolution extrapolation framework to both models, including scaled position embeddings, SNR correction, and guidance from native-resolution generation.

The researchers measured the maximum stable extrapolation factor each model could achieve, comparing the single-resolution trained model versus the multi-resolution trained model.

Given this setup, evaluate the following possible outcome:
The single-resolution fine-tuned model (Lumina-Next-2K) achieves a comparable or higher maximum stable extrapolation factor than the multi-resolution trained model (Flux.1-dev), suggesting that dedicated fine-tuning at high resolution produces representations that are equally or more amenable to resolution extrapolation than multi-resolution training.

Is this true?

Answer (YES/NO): YES